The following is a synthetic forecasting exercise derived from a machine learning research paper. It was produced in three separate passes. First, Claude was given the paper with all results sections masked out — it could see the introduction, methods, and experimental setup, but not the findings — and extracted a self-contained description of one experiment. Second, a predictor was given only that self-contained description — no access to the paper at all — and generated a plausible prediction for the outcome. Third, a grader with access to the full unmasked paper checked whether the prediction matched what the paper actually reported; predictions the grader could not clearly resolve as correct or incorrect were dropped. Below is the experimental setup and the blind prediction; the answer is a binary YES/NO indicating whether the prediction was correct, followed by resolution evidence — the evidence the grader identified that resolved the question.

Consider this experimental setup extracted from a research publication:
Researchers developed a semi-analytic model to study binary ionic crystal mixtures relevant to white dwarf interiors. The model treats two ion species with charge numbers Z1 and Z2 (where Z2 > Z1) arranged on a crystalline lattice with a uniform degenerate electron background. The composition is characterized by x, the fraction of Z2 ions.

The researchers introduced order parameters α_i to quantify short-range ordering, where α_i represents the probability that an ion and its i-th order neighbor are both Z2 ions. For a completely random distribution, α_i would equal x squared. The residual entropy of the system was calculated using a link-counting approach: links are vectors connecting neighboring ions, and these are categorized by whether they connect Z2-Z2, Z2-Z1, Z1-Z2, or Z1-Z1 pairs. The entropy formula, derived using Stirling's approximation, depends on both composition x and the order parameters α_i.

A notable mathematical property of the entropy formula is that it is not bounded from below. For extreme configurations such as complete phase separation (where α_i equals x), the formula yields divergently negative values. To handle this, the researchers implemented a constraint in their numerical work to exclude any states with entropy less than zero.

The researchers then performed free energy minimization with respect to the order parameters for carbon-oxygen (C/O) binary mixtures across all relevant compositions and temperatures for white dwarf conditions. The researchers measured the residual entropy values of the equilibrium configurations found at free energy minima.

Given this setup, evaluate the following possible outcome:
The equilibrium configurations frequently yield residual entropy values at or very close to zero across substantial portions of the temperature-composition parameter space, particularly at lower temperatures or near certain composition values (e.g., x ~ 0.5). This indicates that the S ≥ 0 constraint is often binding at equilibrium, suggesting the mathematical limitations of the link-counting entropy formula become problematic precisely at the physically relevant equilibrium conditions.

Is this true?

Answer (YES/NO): NO